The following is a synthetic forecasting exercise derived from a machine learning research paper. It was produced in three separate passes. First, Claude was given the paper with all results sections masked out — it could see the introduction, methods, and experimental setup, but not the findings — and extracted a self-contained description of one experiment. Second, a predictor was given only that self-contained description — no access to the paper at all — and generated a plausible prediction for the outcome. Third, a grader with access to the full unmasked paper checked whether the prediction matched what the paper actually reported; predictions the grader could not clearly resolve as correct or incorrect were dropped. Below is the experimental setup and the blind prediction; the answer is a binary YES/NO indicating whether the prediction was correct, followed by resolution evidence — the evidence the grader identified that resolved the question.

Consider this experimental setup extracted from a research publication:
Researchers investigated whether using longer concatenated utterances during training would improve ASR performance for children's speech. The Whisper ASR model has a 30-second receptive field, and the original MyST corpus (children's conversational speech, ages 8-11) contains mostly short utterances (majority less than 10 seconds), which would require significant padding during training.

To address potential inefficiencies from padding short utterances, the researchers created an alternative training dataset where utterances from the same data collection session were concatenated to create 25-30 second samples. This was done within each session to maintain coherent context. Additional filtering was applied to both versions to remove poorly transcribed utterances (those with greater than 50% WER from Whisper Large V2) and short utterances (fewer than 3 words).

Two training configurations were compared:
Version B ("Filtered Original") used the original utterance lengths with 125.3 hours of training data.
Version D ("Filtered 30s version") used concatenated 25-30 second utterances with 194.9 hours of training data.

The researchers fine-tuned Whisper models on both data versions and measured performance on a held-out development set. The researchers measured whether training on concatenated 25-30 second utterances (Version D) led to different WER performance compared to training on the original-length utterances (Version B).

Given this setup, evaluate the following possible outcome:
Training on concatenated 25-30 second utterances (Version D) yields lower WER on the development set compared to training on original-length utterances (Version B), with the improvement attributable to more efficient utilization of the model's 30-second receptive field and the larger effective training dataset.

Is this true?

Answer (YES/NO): NO